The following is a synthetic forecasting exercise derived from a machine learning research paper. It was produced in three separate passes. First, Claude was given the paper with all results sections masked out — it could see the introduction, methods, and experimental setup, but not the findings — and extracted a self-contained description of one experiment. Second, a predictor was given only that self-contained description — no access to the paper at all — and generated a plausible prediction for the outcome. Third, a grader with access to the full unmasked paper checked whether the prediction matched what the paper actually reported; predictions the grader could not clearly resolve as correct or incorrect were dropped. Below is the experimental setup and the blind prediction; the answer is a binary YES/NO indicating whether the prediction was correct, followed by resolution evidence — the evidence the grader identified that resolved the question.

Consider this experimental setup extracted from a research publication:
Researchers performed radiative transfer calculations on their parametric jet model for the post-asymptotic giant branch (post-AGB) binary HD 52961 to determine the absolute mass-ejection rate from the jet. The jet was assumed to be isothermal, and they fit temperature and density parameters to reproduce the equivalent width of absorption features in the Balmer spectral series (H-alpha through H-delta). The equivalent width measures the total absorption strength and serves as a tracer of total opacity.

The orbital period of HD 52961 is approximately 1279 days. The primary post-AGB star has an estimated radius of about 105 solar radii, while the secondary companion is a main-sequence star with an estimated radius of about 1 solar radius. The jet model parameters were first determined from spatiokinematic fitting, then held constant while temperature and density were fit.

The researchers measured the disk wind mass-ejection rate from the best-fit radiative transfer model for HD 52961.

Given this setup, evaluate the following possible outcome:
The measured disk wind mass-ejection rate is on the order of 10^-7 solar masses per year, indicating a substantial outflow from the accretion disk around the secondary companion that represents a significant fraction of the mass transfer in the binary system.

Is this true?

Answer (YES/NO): YES